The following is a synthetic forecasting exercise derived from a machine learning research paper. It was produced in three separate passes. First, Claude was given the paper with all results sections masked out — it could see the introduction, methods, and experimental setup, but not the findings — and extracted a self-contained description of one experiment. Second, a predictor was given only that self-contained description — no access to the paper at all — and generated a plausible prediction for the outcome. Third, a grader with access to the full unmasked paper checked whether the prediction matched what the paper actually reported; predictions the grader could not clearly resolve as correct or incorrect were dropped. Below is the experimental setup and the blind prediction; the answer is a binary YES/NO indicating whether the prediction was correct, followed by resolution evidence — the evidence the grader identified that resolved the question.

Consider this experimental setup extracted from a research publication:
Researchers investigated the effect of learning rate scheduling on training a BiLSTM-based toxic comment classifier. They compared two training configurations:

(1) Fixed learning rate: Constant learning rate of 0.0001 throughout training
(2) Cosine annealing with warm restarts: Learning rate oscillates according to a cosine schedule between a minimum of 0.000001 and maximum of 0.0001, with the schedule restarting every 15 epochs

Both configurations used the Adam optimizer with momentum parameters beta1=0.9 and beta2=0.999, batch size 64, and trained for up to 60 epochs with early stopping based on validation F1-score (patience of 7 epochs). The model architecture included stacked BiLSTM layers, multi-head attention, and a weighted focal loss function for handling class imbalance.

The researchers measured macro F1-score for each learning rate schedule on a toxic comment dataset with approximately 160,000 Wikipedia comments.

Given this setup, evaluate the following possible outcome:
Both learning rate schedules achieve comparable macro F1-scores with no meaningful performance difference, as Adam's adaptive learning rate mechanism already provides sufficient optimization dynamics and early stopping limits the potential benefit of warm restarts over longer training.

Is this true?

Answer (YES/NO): YES